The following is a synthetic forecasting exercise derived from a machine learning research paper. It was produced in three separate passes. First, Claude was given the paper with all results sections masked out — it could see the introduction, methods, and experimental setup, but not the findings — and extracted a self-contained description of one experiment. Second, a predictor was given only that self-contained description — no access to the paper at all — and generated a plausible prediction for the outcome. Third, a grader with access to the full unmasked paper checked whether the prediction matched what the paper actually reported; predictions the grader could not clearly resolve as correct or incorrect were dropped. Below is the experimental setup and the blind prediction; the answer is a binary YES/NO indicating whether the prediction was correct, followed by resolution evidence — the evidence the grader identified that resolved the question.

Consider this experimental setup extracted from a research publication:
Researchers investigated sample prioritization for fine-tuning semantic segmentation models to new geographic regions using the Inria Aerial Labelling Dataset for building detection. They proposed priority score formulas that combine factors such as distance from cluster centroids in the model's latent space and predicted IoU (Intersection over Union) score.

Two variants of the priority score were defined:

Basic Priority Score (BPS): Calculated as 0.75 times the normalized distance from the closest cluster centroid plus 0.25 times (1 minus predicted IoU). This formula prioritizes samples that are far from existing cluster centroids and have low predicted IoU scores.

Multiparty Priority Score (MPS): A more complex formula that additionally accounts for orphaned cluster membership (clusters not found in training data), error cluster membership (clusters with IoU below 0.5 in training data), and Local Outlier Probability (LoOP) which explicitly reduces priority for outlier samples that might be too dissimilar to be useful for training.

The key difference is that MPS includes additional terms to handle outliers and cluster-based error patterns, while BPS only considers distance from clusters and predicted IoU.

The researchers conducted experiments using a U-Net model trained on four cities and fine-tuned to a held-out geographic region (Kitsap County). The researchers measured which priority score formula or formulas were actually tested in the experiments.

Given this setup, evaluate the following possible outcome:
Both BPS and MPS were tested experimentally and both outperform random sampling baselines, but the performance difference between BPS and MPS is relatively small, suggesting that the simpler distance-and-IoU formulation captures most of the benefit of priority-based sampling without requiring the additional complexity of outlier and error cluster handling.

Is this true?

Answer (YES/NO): NO